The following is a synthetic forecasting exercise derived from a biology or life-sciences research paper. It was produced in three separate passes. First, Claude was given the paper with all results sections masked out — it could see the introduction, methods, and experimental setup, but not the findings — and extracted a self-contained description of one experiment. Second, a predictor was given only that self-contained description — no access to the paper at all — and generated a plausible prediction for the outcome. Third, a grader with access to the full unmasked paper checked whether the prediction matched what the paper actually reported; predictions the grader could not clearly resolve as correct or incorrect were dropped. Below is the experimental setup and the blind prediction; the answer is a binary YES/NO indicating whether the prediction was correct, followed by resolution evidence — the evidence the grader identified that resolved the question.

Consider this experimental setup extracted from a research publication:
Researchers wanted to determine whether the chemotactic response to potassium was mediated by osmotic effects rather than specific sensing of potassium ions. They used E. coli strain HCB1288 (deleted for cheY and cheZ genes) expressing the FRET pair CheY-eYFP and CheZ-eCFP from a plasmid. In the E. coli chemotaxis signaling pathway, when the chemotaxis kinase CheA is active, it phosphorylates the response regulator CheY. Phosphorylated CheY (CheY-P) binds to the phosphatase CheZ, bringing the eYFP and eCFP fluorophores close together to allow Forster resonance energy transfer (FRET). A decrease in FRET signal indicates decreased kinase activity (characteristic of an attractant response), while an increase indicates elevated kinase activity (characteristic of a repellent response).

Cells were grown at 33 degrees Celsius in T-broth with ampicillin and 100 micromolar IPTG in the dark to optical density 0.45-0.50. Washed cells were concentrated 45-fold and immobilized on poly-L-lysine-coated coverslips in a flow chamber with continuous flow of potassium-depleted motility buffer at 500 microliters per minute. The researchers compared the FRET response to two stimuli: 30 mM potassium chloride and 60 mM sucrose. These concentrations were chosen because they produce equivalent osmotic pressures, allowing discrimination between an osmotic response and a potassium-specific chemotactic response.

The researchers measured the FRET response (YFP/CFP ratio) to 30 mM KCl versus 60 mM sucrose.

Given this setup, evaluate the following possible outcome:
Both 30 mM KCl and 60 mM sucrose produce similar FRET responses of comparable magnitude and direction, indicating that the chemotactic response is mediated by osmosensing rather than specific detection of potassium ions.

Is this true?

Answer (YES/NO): NO